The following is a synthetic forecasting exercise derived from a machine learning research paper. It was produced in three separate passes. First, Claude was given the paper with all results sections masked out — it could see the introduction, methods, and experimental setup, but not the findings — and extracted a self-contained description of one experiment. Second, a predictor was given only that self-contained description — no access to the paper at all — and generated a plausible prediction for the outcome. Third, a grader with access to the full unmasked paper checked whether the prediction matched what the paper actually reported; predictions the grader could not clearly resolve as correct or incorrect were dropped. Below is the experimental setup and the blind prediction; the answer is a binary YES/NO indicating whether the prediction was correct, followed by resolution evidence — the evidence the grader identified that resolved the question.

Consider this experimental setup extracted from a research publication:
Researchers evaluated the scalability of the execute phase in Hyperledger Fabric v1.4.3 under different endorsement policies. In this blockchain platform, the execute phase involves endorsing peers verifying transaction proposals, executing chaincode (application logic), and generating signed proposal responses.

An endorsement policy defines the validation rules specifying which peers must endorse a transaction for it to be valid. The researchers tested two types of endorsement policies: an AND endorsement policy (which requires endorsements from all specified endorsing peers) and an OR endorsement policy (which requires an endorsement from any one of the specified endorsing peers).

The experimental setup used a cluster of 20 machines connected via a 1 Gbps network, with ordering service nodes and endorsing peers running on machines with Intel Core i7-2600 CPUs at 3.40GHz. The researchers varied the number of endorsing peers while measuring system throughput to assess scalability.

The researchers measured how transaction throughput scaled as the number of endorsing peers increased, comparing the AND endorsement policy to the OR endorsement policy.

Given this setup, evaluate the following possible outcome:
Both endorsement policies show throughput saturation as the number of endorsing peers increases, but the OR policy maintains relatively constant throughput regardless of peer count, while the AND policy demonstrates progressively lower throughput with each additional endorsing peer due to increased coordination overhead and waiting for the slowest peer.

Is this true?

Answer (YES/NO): NO